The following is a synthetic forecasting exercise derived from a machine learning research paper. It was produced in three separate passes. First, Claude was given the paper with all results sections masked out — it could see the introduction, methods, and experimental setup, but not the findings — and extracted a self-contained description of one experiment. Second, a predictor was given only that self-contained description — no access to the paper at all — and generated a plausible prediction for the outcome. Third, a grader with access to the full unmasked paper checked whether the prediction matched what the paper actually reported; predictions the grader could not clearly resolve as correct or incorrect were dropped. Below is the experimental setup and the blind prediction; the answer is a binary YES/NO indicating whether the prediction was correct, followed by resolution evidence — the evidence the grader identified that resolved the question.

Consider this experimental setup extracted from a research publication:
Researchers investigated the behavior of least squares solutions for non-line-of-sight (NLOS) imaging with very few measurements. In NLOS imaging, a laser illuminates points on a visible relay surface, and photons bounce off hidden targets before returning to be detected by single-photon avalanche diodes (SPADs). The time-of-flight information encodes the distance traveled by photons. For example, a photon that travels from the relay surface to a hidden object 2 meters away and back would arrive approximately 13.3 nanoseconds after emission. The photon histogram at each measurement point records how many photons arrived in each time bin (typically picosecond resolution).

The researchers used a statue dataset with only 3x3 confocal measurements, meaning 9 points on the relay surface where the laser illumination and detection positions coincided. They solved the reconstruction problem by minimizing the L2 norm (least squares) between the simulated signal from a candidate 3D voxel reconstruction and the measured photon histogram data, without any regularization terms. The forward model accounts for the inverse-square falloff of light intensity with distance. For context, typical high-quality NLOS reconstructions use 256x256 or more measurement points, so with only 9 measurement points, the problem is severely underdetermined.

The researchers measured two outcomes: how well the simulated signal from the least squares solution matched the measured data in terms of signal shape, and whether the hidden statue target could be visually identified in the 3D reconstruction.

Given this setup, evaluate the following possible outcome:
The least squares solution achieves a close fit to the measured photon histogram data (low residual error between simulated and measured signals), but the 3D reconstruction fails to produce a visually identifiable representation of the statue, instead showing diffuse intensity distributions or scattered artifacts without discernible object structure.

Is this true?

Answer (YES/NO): YES